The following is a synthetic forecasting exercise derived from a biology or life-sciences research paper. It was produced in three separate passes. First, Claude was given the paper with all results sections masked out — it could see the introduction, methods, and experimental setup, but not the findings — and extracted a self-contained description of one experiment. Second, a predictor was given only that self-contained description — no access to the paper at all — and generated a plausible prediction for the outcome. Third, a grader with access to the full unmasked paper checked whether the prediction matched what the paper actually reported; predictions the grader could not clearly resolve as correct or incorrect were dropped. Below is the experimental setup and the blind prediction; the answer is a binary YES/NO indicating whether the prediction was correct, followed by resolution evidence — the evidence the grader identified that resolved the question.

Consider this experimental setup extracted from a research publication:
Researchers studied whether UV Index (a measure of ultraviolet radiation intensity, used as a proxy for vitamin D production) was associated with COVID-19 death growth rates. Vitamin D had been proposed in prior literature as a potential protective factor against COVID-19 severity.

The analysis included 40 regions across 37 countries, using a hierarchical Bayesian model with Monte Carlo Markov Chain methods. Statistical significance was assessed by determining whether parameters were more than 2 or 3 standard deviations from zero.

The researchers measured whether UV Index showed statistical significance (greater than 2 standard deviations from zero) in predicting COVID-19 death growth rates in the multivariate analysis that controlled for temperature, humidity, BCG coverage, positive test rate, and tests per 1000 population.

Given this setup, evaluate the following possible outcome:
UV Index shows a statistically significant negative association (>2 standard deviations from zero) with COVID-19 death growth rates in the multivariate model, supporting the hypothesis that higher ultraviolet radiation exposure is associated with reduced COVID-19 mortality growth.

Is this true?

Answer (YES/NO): NO